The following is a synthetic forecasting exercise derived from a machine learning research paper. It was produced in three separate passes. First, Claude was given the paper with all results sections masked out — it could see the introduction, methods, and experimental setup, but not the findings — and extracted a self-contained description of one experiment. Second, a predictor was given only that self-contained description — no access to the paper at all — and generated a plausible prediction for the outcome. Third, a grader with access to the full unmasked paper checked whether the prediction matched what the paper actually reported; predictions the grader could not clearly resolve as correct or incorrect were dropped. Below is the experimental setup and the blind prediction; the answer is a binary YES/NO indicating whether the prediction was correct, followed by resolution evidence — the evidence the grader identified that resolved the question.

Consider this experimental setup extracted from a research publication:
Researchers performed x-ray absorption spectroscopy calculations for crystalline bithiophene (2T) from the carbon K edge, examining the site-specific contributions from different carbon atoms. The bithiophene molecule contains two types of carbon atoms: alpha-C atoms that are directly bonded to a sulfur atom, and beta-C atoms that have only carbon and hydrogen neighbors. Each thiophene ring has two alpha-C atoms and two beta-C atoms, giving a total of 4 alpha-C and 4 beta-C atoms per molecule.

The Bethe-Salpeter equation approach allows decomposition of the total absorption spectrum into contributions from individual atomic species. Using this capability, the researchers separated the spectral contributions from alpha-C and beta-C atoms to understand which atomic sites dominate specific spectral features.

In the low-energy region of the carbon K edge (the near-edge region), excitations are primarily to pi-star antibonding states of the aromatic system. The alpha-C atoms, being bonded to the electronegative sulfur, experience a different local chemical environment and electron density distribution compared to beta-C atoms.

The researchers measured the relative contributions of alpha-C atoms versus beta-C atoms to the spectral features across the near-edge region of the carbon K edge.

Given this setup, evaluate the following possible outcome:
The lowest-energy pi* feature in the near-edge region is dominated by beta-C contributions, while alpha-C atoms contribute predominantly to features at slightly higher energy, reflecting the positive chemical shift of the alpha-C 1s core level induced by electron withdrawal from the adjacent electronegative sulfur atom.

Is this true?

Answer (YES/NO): YES